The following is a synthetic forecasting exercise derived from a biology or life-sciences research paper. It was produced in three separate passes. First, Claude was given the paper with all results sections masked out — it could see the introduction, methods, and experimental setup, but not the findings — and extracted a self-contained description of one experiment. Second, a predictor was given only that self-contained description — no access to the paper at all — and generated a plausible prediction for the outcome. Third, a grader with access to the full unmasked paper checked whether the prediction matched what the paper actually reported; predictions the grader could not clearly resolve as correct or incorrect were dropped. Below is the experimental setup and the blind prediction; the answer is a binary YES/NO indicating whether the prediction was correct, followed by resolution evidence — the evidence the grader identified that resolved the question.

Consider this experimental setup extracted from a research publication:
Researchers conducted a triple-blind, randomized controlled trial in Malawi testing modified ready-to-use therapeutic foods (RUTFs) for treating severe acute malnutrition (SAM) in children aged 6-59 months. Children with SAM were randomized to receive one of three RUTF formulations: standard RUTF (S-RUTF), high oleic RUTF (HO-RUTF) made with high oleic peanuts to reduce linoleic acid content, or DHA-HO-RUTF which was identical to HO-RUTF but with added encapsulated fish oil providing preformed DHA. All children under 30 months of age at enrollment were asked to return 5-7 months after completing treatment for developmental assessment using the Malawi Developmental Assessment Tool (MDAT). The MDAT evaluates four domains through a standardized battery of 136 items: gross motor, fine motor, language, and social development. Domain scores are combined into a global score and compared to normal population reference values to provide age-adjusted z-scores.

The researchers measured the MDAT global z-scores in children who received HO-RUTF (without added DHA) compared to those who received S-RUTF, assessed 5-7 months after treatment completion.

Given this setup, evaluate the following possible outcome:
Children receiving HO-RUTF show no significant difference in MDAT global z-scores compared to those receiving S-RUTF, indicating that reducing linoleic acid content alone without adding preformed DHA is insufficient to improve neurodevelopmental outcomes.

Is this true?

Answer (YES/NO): YES